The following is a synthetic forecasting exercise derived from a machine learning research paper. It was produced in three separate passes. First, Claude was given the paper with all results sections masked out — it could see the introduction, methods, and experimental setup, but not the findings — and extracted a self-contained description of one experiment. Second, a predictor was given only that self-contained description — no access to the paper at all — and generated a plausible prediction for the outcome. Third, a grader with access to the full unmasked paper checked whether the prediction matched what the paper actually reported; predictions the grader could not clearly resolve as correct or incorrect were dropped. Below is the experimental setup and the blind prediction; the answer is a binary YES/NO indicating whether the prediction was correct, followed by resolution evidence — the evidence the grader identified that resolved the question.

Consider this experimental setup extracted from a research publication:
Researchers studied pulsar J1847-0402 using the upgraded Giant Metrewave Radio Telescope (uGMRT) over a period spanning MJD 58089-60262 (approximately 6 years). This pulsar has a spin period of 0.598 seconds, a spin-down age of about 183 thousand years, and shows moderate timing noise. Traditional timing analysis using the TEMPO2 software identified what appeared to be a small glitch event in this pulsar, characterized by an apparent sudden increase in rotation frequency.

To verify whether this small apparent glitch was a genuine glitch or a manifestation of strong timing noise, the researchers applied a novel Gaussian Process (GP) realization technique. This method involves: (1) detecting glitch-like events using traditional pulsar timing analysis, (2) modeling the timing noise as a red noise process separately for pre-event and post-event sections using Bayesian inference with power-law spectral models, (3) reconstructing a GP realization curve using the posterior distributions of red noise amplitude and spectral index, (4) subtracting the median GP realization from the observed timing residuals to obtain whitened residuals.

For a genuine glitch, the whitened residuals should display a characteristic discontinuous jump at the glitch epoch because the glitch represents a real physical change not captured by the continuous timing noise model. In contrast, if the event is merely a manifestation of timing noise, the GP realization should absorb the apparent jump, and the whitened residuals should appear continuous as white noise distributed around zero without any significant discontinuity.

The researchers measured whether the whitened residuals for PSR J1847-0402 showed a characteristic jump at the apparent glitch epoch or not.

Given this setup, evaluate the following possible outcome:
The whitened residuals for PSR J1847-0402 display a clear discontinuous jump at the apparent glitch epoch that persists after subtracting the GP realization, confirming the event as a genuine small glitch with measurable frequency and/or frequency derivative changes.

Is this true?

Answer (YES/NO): NO